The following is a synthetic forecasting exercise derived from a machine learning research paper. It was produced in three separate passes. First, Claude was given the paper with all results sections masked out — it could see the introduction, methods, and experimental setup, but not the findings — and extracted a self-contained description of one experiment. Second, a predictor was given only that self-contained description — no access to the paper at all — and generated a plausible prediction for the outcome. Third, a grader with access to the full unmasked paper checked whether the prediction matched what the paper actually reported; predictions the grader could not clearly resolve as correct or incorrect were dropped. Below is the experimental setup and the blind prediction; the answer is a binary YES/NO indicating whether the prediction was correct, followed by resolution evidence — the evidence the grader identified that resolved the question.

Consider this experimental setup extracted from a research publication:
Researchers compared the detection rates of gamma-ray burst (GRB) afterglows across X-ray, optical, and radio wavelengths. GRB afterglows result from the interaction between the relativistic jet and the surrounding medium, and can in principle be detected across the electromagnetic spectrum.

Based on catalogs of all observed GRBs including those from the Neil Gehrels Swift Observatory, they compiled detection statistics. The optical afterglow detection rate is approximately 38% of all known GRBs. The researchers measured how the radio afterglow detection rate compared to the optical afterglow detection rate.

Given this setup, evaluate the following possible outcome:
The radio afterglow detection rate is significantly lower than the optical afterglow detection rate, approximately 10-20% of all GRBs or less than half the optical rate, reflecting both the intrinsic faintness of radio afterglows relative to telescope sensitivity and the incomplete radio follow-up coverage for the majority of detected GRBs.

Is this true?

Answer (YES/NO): NO